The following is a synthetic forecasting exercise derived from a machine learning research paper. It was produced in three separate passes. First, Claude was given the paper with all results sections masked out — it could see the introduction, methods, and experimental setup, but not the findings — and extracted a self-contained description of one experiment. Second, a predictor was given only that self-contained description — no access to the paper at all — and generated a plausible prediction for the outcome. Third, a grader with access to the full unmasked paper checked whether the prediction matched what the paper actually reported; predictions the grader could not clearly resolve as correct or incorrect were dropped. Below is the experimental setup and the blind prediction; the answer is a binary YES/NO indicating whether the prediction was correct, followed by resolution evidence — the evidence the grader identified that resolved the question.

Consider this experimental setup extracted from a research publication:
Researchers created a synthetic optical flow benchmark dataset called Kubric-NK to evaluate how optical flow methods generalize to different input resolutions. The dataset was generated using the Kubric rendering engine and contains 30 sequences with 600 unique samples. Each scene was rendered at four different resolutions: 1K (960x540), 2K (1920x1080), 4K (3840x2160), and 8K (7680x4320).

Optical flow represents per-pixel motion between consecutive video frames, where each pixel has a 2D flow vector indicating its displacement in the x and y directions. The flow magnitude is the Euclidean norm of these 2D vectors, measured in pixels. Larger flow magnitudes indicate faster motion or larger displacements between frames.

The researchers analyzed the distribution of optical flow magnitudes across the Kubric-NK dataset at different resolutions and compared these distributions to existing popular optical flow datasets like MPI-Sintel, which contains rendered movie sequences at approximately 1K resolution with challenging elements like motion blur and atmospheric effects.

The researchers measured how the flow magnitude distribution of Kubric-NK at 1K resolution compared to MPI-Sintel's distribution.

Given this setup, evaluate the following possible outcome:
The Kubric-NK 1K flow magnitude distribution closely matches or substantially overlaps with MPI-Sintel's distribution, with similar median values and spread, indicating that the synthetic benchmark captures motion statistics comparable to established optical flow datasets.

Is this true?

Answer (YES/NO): YES